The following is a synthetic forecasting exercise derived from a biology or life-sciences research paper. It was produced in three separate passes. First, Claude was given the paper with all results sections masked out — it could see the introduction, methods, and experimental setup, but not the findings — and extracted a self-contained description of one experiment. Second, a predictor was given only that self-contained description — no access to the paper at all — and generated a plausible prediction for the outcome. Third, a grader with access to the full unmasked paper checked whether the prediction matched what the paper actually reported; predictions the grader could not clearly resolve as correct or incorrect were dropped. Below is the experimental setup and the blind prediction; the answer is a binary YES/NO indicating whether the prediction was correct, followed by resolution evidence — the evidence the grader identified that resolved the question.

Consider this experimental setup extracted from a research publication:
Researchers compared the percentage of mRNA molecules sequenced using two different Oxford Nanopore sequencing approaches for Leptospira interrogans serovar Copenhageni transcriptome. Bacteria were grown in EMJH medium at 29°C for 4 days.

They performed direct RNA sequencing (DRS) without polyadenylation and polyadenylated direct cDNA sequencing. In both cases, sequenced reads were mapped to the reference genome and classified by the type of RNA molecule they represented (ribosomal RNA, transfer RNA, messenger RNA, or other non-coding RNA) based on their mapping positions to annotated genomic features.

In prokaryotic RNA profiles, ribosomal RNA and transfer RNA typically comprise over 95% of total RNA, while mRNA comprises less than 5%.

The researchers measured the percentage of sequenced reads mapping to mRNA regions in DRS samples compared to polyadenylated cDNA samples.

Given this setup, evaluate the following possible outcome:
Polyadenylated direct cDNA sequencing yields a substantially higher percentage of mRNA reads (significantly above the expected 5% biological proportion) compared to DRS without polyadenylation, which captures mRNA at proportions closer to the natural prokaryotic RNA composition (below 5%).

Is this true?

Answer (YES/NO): NO